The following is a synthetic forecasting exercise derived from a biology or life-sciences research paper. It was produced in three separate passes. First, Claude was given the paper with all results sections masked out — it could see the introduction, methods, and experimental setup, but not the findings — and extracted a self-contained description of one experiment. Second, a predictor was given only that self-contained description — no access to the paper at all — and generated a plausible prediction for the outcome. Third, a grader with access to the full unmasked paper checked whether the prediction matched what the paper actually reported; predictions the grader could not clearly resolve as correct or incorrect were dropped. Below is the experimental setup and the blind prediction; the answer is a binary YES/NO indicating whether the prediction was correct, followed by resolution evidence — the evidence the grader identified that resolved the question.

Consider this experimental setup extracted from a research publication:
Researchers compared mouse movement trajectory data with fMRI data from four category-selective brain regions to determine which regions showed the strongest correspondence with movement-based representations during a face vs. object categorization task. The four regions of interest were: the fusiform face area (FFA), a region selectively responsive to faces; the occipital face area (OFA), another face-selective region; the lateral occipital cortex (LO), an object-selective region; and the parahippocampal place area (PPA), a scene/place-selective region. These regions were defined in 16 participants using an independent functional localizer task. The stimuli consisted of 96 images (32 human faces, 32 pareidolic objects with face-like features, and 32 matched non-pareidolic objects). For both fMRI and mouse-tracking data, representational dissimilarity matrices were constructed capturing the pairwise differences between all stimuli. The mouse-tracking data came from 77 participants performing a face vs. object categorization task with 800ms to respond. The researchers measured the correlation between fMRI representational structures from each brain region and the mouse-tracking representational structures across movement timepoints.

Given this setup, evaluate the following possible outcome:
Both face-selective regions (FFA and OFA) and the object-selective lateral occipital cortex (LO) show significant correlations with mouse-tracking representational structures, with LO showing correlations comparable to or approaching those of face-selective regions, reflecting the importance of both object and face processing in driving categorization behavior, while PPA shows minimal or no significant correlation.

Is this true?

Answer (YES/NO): NO